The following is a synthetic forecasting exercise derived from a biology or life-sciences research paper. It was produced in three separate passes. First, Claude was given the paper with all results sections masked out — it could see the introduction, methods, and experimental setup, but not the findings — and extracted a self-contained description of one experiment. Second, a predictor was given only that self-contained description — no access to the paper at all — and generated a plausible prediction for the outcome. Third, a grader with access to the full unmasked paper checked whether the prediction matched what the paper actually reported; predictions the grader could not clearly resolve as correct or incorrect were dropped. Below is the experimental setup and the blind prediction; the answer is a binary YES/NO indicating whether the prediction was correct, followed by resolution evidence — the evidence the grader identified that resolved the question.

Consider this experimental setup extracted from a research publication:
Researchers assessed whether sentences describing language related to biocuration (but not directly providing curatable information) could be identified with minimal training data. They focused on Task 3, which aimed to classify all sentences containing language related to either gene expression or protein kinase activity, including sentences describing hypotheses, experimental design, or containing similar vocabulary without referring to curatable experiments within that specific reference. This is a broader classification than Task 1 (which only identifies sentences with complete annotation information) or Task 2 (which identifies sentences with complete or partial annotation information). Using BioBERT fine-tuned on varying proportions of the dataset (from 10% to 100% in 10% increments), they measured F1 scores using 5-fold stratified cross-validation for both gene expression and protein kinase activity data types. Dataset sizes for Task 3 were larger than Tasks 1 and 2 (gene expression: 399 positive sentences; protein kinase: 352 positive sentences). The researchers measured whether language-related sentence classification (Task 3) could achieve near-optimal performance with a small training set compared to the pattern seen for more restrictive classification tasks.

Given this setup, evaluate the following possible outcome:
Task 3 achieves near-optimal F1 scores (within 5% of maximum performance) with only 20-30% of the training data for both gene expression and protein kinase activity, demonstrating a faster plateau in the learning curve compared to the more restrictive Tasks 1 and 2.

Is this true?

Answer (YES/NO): NO